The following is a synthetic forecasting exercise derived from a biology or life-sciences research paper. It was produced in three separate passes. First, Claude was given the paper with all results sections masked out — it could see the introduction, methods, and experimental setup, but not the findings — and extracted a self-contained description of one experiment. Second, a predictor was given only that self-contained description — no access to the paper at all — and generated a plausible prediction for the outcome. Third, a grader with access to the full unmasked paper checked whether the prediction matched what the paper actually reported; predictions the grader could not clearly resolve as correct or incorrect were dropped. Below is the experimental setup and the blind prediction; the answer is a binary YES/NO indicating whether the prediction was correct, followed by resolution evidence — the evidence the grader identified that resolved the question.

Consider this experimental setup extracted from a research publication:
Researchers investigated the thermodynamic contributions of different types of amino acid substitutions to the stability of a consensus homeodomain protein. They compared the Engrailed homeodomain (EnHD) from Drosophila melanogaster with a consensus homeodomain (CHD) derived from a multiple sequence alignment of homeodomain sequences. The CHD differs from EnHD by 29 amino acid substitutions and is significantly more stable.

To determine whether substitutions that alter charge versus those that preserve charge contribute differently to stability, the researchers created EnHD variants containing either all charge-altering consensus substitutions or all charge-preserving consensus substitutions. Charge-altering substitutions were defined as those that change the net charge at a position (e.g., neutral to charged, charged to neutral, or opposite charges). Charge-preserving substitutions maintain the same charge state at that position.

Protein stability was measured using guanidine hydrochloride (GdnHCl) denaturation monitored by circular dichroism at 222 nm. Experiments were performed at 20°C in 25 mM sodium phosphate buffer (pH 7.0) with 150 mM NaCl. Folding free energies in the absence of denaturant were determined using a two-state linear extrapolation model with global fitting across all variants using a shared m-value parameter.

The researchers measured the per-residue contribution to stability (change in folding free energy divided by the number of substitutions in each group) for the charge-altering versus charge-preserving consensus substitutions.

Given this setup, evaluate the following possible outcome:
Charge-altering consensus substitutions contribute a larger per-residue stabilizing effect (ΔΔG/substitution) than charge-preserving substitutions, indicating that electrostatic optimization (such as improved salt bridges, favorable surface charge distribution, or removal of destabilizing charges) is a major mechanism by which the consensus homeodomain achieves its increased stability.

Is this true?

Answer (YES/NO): NO